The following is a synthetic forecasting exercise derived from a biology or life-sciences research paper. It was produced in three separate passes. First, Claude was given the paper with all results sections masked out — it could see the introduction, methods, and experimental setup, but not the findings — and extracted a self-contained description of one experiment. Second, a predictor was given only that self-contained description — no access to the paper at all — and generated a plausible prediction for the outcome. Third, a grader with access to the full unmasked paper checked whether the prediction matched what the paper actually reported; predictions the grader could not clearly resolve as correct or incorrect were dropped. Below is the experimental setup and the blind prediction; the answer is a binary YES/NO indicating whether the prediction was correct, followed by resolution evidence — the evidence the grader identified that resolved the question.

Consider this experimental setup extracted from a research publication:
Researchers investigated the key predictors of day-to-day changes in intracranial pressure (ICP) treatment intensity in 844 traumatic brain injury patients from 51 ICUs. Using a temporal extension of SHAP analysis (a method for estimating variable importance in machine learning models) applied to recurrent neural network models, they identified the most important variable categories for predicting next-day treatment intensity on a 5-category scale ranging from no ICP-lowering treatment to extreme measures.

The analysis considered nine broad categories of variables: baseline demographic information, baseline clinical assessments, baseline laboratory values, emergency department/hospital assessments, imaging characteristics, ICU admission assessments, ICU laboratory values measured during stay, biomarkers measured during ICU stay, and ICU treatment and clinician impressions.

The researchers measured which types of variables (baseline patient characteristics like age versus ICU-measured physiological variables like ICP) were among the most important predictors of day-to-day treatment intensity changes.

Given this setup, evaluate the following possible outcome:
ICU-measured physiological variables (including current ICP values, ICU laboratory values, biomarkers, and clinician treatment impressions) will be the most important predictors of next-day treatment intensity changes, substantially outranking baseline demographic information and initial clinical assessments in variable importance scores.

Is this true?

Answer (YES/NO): NO